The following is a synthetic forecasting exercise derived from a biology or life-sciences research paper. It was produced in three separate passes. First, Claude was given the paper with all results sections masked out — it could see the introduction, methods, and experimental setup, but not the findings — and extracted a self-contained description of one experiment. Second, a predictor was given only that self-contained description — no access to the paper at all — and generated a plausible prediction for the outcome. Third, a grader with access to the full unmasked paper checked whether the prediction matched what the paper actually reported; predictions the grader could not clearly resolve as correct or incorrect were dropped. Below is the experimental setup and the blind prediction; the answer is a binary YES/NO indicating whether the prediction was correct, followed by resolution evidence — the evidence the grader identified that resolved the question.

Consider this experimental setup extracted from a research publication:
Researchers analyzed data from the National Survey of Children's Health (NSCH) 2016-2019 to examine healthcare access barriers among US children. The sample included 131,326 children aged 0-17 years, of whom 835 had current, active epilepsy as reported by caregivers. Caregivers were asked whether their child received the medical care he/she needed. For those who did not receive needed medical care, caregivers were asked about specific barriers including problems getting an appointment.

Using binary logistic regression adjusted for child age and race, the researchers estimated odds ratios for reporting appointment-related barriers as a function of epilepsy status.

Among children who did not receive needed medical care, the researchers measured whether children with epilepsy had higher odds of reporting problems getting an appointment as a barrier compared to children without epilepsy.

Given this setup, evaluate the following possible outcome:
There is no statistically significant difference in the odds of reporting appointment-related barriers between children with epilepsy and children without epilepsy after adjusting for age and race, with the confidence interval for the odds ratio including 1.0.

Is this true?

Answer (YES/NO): NO